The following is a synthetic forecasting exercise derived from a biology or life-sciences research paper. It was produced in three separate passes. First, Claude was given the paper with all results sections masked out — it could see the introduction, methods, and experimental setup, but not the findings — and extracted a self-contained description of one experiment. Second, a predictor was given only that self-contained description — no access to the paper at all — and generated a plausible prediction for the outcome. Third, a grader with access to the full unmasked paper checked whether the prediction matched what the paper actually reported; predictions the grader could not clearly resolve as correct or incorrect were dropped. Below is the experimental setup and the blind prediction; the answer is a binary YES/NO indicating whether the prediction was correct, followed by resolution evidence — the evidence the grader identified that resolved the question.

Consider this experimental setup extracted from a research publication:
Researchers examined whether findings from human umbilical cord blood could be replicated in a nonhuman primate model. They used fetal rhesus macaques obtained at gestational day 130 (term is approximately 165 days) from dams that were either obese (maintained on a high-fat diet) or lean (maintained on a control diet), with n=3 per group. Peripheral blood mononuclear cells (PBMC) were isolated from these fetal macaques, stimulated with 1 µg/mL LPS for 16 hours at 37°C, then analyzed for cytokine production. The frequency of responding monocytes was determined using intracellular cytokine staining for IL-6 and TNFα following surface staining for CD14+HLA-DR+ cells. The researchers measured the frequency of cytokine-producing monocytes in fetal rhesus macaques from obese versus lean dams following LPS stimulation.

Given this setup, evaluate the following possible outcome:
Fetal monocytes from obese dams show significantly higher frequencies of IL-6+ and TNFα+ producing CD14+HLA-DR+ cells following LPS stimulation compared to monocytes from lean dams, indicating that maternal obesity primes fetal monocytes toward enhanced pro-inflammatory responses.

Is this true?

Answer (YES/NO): NO